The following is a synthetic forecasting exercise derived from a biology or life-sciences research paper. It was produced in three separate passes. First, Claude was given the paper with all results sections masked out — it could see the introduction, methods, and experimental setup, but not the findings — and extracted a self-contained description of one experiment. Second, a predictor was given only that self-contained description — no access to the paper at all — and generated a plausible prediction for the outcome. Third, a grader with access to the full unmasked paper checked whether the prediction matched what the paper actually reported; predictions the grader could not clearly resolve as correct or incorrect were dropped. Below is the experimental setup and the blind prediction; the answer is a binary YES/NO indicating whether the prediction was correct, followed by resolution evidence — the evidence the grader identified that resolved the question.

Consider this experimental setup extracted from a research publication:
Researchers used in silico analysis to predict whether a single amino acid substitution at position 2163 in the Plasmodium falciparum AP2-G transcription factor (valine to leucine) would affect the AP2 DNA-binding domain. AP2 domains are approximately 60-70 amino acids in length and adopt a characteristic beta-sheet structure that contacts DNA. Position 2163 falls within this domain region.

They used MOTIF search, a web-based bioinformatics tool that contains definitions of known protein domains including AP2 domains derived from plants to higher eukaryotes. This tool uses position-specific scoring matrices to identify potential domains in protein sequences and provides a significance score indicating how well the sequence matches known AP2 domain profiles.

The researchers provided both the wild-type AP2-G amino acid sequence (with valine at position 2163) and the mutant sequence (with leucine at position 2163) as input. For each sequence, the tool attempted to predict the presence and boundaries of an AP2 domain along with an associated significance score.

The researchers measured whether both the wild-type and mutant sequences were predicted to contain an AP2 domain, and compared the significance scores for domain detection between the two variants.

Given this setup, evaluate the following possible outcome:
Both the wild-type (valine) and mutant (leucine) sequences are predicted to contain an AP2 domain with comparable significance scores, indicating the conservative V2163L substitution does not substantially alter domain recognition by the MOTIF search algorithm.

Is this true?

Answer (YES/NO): NO